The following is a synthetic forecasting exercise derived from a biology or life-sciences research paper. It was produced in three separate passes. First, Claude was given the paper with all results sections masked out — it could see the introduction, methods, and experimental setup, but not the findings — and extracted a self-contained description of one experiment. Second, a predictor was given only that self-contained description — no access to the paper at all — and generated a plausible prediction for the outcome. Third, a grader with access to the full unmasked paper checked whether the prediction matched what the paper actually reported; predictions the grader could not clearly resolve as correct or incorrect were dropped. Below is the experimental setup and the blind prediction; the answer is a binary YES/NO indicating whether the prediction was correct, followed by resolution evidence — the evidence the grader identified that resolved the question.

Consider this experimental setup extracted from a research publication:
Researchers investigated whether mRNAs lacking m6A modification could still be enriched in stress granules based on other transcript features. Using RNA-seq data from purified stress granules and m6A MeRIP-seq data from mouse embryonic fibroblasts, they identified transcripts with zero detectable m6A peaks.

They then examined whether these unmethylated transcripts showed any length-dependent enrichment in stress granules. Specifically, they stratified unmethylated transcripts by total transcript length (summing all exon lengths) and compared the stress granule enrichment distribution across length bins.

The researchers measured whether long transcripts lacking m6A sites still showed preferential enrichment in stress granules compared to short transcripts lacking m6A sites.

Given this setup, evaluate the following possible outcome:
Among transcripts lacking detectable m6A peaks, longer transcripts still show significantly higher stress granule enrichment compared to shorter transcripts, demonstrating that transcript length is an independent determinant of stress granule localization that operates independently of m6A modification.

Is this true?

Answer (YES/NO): NO